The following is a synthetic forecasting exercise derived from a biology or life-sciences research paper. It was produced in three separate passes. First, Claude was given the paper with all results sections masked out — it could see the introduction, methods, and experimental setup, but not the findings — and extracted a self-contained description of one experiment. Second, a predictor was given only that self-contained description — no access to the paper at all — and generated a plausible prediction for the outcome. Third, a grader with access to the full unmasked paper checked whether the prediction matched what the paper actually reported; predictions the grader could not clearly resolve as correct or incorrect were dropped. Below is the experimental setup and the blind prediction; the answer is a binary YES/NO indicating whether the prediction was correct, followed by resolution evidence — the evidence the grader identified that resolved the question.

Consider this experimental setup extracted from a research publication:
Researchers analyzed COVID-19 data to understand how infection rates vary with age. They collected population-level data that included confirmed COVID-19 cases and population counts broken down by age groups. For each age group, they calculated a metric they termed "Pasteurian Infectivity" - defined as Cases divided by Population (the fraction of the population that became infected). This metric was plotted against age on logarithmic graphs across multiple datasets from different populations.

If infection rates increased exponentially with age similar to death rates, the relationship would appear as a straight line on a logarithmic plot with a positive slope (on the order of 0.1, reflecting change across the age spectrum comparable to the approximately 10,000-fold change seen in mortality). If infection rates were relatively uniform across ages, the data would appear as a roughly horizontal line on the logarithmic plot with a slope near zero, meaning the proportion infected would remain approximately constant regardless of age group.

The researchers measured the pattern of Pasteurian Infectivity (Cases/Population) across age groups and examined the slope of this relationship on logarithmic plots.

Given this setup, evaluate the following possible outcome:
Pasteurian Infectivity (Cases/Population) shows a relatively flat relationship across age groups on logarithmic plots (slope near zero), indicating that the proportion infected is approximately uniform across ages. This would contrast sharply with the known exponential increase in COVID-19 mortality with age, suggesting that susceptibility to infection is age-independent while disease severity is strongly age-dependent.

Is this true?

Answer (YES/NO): YES